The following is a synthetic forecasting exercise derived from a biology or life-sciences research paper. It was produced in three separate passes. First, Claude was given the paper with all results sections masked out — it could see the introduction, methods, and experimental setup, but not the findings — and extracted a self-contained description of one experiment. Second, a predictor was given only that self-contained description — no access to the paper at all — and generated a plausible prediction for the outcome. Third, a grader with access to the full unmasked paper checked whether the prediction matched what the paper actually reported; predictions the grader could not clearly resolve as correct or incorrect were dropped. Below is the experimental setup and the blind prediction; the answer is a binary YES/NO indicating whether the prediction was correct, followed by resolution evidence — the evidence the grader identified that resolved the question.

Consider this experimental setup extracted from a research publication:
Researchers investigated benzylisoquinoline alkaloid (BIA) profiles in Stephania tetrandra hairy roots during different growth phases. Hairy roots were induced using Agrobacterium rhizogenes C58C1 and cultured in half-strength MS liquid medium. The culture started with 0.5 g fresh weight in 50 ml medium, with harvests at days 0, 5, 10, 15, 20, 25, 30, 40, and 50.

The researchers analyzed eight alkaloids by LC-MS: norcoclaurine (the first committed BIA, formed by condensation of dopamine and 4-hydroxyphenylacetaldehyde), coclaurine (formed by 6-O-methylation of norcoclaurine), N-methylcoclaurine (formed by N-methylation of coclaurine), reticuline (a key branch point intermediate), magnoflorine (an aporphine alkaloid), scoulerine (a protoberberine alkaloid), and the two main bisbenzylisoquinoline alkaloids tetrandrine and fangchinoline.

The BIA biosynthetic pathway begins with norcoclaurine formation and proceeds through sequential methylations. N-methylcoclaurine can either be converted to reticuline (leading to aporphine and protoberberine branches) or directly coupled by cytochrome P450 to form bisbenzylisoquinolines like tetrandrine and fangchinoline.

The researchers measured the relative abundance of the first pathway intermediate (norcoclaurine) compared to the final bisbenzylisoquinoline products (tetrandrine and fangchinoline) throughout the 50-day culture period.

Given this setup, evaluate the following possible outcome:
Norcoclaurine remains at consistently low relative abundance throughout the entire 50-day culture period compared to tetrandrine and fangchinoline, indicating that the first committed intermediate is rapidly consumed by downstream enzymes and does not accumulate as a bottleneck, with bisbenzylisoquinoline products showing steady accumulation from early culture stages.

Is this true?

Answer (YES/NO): NO